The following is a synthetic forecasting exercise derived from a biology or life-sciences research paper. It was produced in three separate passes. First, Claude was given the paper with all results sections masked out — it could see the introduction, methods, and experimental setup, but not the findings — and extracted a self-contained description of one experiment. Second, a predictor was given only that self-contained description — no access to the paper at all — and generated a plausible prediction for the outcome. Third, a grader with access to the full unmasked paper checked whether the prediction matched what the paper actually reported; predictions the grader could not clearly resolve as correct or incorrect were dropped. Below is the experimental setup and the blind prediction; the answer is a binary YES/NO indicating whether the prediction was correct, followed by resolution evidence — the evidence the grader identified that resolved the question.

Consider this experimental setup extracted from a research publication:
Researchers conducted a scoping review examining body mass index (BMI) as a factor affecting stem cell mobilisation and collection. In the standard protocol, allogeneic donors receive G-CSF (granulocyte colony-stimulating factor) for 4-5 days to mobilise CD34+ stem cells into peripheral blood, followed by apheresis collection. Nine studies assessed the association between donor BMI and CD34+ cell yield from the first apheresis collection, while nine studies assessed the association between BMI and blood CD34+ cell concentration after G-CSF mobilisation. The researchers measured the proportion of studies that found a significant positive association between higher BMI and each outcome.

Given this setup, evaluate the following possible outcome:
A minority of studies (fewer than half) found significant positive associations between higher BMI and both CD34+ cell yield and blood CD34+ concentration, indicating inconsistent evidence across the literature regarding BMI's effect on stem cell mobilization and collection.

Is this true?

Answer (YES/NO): NO